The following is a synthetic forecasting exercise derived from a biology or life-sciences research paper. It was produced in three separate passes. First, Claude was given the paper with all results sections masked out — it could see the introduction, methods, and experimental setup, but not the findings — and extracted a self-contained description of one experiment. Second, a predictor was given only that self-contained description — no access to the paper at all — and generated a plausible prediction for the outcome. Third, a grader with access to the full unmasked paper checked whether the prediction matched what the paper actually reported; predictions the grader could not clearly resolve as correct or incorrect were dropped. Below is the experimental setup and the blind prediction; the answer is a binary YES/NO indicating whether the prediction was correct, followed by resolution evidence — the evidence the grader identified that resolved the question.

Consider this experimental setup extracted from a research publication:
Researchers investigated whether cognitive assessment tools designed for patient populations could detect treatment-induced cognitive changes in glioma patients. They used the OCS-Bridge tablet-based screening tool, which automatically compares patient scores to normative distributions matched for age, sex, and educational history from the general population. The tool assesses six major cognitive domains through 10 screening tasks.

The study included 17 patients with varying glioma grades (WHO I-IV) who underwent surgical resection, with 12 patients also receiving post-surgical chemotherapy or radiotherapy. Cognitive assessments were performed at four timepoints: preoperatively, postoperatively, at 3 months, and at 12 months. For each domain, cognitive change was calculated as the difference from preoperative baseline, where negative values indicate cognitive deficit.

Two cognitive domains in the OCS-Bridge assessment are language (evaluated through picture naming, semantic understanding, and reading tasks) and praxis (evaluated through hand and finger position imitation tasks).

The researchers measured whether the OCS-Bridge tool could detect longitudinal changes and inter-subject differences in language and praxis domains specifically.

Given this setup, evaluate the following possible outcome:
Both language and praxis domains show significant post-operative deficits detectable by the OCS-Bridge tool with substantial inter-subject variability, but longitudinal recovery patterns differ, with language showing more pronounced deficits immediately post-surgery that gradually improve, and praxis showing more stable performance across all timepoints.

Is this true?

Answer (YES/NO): NO